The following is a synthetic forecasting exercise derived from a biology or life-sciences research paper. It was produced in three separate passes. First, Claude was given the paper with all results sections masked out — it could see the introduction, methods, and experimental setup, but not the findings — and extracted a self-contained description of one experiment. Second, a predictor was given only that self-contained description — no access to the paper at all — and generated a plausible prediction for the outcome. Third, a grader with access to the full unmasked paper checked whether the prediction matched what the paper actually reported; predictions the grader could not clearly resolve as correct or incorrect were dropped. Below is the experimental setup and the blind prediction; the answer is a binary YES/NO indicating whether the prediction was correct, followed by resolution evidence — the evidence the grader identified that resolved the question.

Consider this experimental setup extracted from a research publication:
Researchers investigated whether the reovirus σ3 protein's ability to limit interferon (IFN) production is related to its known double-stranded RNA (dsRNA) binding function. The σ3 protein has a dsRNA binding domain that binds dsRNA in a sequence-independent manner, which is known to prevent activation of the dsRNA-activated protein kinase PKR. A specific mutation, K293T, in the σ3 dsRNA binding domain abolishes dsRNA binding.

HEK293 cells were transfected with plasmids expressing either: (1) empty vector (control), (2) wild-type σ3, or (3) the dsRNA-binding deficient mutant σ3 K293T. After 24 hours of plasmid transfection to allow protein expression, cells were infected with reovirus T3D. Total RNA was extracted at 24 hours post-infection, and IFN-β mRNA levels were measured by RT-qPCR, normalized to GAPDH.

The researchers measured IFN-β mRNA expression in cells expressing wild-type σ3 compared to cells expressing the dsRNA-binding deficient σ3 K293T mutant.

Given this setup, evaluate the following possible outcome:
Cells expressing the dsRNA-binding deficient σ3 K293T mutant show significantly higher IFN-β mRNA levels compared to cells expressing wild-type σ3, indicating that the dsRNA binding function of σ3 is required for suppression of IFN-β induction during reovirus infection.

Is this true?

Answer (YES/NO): NO